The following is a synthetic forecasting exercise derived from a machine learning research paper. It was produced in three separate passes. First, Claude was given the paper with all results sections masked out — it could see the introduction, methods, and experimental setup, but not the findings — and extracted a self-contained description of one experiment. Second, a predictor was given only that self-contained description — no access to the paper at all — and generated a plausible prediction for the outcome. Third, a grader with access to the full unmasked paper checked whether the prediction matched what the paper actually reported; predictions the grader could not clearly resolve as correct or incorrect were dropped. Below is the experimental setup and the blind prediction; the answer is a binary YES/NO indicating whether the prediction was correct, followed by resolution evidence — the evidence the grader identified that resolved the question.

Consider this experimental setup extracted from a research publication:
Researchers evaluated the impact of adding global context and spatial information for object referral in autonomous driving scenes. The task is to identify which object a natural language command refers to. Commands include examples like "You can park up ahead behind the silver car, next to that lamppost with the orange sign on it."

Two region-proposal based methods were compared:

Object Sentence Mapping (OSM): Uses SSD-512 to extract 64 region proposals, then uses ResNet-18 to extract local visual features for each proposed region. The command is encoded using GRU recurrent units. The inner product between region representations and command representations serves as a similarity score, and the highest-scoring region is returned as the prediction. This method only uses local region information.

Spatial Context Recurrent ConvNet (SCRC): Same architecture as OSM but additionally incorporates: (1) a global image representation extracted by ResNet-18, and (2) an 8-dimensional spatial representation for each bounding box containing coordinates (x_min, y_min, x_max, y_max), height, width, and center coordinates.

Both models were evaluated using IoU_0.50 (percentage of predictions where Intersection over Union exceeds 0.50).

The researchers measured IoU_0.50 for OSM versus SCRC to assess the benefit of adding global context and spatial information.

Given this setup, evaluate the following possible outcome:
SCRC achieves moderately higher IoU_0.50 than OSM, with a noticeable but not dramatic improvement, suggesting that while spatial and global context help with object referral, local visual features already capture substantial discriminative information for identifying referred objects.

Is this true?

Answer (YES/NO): YES